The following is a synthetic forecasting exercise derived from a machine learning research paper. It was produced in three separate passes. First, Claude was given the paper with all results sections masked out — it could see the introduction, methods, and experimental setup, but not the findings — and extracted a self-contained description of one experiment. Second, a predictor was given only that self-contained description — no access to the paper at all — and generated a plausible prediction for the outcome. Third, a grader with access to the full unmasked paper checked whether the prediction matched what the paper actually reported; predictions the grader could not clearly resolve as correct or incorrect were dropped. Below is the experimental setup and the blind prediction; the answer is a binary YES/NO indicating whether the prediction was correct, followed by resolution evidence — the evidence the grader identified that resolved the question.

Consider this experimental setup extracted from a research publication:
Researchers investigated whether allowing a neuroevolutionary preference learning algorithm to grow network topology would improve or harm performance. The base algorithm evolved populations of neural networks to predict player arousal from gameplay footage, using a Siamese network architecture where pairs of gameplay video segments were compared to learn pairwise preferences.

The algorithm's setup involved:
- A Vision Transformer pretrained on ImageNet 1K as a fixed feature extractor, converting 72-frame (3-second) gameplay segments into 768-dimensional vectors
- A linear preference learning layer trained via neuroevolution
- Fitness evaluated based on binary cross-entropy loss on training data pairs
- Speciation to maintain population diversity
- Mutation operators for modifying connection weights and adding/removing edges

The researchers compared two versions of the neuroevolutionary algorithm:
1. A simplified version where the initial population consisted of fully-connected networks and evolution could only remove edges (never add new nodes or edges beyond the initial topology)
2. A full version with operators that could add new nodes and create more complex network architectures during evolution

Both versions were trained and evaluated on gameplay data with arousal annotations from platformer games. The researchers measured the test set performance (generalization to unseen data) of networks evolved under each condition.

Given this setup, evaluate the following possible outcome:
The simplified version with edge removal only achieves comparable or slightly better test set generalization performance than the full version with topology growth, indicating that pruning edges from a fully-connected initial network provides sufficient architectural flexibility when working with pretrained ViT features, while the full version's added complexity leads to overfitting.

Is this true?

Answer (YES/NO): NO